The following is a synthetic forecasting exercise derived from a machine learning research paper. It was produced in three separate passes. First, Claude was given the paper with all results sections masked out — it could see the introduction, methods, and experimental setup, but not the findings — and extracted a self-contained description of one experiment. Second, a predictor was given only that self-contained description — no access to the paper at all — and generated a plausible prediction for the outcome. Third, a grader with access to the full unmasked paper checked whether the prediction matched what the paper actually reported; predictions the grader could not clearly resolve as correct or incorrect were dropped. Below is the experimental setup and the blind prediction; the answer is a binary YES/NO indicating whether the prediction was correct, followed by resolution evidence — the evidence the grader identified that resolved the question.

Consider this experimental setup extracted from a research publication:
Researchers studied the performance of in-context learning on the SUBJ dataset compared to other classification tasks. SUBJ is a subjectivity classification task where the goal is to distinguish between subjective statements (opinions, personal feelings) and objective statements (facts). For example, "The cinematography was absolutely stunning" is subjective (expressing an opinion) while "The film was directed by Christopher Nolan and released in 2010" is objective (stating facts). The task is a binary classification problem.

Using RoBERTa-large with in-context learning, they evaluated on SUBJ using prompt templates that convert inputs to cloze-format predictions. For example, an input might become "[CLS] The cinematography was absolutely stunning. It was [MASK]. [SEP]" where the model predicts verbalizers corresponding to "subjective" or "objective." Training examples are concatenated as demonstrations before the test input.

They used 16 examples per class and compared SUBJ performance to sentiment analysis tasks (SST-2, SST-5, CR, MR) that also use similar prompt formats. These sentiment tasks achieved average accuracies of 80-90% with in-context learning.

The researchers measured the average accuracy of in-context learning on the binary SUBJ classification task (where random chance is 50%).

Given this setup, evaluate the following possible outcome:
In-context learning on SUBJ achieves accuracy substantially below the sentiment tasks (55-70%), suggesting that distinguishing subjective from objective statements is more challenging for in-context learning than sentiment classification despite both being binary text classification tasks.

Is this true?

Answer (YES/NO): NO